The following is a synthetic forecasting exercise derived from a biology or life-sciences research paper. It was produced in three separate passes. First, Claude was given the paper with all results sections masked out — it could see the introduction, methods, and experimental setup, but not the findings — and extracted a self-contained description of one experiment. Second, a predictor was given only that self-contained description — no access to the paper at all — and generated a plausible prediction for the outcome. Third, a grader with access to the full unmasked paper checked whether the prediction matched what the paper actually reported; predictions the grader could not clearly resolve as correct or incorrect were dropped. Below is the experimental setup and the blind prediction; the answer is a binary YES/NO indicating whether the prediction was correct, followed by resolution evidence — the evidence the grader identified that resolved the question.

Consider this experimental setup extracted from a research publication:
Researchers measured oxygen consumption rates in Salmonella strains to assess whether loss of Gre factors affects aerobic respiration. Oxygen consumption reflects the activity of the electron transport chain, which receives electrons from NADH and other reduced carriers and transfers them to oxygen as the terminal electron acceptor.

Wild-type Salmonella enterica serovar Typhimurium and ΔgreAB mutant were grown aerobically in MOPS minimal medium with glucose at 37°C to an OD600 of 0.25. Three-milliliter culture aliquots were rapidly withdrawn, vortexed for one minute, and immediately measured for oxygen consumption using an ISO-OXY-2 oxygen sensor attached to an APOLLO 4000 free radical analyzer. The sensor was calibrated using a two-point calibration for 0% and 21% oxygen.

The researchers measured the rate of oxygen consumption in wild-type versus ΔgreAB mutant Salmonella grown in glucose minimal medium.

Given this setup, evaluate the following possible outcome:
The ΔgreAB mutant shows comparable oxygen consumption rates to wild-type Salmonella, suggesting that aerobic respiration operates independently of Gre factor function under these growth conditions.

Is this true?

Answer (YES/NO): NO